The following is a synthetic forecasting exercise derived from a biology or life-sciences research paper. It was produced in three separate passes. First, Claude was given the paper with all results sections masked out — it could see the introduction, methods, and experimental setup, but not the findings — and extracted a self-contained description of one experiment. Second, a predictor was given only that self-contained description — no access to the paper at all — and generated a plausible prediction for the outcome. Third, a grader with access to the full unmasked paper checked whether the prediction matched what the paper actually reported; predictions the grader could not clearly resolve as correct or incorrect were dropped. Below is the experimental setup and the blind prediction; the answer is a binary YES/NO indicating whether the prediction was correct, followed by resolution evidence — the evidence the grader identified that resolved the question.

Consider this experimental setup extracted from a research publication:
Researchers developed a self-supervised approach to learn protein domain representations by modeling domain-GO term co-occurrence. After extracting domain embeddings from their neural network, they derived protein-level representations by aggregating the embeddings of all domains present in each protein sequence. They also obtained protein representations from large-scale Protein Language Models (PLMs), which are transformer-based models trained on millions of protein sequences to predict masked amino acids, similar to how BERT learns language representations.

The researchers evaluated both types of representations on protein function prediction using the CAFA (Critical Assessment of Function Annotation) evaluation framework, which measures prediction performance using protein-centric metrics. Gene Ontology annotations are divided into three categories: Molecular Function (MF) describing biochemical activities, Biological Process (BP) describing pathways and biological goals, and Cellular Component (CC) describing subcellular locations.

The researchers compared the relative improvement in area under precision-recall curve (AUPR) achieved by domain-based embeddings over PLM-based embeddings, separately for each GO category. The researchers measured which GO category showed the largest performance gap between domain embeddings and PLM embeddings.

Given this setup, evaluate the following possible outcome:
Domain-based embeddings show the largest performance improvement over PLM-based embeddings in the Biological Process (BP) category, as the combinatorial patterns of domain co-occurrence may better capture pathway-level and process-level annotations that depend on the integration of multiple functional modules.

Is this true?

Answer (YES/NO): NO